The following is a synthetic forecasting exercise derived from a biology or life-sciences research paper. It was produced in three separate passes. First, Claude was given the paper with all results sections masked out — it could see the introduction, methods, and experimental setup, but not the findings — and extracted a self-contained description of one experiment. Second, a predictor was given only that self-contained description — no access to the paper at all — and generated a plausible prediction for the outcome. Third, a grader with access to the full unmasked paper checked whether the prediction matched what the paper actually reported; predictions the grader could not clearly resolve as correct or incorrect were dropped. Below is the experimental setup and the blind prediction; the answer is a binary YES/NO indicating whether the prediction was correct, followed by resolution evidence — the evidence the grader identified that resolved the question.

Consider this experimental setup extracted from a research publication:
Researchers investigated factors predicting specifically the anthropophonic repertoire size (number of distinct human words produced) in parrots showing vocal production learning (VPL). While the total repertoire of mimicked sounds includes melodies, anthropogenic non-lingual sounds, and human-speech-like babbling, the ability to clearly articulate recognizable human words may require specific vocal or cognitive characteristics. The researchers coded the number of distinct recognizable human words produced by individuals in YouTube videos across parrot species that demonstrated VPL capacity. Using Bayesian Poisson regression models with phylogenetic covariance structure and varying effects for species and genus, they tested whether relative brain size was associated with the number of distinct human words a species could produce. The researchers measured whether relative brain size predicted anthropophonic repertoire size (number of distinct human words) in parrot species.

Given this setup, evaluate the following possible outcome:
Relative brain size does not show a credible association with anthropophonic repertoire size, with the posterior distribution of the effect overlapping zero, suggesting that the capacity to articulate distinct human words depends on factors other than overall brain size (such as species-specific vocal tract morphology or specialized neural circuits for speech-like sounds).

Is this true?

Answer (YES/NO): YES